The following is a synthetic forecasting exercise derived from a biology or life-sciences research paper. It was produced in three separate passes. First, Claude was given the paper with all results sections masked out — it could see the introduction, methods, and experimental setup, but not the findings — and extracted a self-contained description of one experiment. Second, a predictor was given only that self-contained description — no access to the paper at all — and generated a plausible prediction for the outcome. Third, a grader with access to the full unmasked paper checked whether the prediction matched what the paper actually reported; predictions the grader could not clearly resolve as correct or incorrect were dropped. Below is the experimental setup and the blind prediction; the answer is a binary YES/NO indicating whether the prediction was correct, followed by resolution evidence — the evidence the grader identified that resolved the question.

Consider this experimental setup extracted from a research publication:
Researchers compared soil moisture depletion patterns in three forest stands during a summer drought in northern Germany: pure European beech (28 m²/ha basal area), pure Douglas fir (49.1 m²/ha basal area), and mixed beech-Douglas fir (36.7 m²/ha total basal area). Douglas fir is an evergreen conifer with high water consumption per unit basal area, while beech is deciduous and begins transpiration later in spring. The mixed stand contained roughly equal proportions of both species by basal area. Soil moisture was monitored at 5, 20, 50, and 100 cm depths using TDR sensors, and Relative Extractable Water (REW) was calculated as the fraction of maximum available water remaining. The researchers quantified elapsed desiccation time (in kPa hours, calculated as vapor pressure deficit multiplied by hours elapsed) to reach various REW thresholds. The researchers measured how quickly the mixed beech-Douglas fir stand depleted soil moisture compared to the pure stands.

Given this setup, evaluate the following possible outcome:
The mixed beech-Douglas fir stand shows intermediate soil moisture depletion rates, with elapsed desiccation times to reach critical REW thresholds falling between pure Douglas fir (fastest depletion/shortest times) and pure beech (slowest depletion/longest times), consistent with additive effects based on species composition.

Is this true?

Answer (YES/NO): NO